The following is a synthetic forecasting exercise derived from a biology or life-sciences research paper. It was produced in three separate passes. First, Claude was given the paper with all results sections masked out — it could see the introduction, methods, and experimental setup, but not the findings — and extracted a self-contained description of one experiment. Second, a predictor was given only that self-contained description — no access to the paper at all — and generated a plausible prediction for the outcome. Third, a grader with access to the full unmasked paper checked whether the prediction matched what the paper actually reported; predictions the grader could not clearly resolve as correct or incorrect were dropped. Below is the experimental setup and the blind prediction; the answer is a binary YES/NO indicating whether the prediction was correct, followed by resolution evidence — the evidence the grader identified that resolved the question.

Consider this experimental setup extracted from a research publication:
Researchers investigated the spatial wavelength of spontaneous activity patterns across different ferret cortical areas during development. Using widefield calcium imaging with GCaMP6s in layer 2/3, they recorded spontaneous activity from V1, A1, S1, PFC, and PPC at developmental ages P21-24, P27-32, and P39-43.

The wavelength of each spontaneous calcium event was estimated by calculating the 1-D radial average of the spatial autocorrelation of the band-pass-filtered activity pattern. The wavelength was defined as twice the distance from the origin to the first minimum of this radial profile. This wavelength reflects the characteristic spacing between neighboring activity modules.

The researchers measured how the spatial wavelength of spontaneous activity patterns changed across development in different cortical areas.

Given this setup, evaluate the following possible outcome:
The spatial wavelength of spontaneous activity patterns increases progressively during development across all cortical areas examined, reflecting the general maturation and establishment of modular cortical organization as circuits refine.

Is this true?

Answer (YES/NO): NO